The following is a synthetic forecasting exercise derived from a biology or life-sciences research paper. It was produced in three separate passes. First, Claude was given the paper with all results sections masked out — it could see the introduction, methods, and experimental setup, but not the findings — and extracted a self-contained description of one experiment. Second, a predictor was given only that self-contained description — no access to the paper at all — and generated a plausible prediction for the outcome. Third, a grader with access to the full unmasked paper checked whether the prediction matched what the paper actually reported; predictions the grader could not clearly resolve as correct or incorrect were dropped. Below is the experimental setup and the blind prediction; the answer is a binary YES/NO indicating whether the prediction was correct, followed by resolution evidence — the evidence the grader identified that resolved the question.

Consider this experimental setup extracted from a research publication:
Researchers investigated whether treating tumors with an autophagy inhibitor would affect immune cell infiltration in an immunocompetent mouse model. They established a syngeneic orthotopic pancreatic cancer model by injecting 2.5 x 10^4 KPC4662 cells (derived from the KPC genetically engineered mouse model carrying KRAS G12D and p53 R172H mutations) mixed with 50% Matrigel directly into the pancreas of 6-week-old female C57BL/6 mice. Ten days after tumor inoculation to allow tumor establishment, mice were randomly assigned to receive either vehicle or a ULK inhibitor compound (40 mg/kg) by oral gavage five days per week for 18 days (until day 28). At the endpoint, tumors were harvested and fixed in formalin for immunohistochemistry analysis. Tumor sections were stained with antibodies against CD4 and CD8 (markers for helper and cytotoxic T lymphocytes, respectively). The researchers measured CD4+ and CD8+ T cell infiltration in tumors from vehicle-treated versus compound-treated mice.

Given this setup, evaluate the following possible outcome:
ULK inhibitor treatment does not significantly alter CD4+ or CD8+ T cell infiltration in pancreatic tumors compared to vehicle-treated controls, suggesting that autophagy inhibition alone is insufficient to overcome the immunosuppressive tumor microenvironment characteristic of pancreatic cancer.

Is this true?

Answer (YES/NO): NO